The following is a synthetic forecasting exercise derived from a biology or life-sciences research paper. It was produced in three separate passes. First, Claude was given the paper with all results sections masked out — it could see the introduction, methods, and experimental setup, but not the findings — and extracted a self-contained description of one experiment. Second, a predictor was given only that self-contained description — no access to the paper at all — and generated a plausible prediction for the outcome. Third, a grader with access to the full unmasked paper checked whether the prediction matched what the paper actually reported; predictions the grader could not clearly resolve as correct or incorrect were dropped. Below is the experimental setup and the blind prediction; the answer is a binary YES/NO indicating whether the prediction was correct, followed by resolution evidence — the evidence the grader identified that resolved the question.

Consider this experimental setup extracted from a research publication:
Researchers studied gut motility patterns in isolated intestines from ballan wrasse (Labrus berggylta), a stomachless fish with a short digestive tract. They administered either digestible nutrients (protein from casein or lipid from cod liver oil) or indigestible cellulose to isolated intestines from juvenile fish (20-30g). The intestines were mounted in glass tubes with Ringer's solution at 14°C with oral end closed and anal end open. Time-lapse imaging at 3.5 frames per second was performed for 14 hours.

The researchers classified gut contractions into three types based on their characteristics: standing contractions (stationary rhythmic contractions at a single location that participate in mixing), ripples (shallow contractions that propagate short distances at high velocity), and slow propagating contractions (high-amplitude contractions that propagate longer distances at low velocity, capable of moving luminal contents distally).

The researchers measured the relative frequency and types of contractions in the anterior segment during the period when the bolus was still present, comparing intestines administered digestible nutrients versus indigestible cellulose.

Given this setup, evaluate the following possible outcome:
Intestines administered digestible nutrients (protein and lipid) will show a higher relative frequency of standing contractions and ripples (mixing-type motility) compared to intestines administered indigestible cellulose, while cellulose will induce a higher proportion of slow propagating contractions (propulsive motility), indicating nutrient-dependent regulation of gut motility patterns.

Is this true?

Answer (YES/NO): NO